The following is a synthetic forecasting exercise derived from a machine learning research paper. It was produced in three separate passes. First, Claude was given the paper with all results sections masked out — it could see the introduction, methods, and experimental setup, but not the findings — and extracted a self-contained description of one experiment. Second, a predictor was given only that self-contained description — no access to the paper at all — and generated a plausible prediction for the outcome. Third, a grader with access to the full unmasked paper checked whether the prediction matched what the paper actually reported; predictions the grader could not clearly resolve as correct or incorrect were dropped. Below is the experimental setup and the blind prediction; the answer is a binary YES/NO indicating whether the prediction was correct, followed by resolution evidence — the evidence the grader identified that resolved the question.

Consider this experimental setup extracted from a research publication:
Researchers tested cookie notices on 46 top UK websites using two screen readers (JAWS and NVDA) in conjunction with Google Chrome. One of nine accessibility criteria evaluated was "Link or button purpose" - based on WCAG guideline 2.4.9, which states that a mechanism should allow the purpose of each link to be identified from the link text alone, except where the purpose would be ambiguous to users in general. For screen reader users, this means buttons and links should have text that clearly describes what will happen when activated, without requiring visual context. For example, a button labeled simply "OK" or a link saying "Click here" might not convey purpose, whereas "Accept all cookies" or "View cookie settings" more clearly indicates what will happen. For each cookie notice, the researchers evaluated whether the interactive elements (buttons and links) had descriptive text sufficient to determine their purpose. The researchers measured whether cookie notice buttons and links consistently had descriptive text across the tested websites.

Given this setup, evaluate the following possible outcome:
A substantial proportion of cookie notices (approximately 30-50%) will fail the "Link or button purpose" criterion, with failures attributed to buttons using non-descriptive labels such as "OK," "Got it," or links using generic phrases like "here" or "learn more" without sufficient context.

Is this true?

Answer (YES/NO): NO